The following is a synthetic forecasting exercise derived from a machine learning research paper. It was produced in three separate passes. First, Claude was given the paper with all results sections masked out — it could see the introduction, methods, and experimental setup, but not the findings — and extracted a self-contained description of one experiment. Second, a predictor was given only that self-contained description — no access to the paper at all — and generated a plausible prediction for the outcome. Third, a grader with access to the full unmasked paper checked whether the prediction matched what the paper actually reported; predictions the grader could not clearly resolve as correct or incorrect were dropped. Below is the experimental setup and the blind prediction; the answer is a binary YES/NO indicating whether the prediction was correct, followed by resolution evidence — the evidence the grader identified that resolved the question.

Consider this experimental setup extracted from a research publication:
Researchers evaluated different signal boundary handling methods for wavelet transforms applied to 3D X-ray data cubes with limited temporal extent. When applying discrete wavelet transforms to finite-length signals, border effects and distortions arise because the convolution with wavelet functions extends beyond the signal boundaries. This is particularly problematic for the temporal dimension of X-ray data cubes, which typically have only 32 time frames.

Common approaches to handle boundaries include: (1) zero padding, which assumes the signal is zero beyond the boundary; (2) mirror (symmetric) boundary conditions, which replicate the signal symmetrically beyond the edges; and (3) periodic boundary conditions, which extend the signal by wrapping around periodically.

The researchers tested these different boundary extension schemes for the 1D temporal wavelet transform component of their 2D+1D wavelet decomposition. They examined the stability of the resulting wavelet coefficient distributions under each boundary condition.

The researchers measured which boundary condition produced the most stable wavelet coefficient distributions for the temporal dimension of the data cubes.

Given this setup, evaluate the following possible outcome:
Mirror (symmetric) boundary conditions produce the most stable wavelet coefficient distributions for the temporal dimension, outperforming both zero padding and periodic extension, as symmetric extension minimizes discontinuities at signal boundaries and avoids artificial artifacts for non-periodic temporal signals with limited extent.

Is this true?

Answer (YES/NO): NO